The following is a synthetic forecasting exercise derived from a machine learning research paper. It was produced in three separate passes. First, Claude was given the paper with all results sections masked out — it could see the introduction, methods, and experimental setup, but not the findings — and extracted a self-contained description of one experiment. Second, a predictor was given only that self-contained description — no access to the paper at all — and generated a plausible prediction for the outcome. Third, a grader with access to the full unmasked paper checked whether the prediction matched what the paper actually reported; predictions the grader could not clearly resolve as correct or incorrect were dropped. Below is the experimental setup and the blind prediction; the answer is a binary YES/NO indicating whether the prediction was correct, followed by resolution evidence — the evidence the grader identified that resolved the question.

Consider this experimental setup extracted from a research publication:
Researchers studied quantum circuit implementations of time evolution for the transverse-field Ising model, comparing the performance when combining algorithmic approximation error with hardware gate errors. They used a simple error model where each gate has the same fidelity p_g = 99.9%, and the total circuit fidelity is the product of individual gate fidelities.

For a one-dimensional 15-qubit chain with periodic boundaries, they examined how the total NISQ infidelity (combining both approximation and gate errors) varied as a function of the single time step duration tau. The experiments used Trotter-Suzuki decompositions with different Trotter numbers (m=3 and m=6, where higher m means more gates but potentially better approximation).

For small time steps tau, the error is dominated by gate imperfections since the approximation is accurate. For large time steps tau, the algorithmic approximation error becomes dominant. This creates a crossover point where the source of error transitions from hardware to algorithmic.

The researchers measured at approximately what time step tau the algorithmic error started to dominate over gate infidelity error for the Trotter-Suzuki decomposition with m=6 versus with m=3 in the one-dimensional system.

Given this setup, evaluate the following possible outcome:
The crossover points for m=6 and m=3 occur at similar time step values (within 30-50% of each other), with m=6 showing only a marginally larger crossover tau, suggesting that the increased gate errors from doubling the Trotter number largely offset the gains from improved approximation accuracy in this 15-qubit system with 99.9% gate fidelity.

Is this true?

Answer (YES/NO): YES